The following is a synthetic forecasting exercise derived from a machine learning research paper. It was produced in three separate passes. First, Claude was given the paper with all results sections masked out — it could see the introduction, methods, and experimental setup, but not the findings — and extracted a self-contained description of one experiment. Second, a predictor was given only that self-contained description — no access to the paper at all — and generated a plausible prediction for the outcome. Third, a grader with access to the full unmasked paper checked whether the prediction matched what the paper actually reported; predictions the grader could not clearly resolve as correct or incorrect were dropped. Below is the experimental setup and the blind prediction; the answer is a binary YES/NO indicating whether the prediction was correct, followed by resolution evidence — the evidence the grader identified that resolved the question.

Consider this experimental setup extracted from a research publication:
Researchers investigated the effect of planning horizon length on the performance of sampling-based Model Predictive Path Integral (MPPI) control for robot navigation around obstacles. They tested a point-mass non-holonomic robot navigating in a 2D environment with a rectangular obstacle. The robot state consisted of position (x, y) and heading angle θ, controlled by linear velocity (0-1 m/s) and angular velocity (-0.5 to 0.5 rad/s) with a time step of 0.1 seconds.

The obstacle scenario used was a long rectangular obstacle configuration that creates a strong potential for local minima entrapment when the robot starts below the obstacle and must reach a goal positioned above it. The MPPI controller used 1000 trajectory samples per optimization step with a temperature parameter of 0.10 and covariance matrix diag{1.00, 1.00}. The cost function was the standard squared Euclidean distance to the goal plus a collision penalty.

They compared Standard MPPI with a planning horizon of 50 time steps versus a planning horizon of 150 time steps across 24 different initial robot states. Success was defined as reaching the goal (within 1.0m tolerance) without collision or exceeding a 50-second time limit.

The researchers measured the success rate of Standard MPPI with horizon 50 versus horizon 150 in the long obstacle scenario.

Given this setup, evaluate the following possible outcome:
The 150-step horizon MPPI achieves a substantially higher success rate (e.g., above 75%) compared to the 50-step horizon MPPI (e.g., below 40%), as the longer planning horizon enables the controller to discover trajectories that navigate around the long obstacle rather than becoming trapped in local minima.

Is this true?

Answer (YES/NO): NO